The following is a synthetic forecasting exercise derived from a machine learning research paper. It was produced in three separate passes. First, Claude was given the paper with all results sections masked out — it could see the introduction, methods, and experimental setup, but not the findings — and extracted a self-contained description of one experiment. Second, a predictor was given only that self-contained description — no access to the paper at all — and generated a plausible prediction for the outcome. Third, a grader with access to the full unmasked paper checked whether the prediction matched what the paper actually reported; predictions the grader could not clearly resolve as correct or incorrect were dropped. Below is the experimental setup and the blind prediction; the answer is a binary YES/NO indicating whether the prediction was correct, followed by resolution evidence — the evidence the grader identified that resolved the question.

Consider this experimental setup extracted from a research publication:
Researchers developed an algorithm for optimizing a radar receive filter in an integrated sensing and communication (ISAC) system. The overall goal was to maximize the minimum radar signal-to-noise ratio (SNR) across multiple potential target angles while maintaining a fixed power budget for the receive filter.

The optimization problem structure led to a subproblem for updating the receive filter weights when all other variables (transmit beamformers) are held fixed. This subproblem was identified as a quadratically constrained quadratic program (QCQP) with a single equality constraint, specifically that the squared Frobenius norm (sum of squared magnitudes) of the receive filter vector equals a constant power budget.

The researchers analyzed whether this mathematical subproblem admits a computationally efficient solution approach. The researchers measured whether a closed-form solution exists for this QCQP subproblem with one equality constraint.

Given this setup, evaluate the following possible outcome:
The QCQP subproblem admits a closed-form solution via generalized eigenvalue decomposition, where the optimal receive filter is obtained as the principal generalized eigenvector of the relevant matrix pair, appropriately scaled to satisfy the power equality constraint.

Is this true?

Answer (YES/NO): NO